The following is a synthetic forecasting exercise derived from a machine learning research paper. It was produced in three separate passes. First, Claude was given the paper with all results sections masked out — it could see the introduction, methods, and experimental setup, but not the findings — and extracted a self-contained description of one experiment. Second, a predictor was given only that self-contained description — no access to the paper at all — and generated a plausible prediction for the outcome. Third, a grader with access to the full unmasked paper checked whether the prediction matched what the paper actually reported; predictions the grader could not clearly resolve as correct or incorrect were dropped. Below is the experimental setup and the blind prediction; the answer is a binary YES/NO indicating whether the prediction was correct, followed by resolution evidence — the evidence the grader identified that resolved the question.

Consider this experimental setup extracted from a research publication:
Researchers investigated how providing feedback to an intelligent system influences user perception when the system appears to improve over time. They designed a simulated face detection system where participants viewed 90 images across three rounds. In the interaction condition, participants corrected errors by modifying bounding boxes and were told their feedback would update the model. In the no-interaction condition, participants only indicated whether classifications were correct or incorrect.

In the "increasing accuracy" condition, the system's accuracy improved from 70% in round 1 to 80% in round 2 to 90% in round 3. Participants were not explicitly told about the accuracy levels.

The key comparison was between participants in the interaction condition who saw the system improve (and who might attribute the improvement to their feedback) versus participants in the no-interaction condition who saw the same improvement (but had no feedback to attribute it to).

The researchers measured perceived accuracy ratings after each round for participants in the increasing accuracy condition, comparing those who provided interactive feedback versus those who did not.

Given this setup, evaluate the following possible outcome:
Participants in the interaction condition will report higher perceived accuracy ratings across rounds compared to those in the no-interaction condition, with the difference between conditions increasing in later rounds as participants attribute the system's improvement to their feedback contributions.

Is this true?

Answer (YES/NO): NO